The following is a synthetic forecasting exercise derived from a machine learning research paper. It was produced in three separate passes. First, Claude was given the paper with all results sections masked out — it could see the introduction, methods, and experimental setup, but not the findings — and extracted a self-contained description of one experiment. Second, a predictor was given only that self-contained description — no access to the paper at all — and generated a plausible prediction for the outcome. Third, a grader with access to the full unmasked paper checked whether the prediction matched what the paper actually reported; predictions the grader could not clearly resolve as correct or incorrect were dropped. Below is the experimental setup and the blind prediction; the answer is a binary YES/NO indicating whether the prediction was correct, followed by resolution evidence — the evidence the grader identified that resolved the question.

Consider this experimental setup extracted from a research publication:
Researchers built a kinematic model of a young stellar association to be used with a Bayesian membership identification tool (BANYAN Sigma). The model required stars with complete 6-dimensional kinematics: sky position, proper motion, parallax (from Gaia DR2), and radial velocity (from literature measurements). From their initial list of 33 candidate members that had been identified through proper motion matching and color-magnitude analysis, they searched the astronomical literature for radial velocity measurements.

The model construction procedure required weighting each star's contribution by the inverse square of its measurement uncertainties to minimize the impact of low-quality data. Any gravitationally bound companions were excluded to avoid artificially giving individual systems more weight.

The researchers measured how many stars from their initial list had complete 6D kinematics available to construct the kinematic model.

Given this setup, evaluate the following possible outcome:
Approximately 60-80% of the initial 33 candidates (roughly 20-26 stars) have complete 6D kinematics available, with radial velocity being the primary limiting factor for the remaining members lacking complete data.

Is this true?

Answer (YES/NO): YES